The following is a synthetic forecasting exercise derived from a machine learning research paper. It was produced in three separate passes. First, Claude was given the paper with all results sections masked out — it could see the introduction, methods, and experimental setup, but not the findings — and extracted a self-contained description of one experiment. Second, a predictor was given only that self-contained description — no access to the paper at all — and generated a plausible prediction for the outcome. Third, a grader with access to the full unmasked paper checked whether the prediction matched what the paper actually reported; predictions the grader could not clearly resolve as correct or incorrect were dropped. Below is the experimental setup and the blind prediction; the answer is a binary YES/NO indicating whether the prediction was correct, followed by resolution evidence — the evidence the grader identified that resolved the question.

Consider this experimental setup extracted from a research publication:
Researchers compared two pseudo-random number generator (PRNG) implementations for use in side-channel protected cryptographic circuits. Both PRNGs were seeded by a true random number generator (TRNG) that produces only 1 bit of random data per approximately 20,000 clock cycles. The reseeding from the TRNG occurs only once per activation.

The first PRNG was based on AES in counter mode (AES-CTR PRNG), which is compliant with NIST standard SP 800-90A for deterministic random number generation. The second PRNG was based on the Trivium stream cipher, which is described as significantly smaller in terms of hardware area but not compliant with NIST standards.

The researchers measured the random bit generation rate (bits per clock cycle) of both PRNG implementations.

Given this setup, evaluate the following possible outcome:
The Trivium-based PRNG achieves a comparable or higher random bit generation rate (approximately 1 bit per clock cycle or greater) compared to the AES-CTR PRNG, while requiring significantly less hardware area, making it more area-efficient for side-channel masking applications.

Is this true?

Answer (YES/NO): YES